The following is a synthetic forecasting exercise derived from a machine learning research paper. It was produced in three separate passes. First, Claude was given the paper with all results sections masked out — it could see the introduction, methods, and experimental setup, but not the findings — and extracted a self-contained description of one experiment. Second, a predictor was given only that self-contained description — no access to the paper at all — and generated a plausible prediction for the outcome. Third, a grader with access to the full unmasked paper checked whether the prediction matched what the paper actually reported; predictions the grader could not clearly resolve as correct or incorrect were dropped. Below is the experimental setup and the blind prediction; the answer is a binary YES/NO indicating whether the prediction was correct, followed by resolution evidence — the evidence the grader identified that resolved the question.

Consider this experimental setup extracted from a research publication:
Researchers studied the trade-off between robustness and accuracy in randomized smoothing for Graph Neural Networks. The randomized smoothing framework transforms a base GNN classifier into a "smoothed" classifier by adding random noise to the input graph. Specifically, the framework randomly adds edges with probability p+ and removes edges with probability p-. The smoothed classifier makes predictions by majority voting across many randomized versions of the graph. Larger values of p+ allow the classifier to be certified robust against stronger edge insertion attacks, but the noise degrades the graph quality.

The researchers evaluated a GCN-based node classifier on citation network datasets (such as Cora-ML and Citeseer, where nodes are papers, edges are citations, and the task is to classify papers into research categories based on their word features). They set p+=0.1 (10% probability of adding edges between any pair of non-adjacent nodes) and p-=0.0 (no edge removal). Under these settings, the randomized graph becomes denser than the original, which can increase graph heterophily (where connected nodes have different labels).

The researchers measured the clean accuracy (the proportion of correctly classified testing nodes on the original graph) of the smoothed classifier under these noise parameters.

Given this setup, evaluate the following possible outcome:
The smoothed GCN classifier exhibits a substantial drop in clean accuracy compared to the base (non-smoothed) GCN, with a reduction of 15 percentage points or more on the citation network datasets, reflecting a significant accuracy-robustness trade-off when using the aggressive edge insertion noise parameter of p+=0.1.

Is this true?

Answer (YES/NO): YES